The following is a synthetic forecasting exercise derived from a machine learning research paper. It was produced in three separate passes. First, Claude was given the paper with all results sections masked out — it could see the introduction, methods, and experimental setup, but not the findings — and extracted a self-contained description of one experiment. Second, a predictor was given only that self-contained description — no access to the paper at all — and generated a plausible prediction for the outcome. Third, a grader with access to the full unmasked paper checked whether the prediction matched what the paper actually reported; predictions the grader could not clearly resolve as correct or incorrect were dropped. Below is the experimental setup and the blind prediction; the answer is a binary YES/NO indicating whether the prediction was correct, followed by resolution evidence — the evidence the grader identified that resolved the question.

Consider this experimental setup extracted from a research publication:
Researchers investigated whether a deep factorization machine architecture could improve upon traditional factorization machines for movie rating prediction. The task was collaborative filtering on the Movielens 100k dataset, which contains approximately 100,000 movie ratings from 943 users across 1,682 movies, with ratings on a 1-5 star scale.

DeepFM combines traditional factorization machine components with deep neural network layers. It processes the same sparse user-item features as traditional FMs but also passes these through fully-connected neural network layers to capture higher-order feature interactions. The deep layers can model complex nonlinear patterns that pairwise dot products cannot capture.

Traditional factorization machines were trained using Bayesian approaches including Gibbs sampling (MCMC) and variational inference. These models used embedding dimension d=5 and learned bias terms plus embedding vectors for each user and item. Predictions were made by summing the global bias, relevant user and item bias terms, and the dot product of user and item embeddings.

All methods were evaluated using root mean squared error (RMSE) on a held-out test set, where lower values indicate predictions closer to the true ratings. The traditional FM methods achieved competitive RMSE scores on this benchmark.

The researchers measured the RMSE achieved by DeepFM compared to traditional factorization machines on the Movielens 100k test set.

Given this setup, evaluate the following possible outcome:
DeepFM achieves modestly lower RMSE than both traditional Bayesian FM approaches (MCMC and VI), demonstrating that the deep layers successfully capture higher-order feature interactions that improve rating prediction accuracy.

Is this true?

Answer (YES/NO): NO